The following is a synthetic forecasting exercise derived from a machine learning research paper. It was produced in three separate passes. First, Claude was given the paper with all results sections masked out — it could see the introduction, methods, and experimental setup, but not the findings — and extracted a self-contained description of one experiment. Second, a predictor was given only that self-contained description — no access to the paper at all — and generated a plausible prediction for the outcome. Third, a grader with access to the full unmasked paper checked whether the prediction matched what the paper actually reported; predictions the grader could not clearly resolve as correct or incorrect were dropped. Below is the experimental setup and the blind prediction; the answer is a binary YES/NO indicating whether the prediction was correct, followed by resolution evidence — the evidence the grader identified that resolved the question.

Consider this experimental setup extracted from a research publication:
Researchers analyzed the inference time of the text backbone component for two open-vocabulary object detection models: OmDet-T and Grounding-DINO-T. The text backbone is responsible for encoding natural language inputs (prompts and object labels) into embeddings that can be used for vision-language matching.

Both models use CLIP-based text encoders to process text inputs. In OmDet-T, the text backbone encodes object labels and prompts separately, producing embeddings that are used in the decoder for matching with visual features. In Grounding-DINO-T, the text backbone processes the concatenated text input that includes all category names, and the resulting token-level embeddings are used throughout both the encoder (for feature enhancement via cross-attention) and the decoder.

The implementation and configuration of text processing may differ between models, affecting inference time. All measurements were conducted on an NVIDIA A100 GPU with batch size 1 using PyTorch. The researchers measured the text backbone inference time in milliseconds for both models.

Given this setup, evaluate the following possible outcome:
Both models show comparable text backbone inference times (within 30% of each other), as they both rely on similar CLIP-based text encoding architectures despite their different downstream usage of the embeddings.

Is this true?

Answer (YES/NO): NO